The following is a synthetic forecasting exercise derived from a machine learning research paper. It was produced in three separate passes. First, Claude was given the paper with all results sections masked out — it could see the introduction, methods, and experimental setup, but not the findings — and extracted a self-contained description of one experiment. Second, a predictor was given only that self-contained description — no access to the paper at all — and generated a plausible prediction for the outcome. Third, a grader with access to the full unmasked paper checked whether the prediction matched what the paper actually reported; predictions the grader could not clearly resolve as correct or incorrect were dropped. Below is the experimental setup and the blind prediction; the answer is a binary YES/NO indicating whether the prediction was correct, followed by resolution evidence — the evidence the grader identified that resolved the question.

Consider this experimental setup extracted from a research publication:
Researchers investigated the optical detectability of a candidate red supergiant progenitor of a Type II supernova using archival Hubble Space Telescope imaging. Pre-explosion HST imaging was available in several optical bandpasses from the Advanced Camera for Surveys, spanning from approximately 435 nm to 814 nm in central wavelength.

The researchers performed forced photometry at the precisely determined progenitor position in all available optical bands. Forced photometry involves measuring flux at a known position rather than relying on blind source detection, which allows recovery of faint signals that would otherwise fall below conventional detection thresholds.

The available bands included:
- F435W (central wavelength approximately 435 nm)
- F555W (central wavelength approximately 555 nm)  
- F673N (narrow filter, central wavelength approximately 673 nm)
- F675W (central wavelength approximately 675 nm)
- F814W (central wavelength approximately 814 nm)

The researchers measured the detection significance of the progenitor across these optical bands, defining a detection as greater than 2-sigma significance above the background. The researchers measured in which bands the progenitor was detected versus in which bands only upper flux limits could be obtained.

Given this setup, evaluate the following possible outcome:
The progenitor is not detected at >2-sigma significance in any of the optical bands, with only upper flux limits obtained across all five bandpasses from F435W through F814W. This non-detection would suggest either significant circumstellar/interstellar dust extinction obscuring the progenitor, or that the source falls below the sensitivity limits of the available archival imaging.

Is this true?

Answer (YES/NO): NO